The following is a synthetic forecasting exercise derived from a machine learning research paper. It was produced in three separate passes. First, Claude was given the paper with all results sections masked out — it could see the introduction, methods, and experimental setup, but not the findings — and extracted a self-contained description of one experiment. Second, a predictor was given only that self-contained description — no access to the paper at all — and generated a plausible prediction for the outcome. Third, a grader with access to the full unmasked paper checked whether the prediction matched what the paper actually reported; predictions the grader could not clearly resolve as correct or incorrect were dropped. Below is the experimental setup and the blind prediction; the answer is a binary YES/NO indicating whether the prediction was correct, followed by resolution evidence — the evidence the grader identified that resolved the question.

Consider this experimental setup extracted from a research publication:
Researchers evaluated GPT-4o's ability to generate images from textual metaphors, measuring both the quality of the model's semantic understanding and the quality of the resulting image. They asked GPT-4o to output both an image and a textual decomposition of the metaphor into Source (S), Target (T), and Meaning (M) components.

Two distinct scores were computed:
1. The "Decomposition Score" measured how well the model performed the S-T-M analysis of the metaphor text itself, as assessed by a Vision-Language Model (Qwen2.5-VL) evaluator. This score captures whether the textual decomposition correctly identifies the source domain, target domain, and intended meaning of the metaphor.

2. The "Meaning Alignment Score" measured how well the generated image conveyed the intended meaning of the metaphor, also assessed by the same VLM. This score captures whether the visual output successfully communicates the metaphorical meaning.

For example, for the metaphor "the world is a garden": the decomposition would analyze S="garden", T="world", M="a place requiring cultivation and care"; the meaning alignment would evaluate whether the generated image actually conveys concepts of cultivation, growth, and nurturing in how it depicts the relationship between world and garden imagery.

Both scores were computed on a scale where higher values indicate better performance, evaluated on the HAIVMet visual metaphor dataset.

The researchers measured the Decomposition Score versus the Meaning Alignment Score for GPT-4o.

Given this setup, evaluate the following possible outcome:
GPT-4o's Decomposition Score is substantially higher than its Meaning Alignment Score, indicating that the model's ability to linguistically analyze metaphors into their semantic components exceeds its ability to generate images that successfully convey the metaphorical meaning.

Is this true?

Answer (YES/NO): NO